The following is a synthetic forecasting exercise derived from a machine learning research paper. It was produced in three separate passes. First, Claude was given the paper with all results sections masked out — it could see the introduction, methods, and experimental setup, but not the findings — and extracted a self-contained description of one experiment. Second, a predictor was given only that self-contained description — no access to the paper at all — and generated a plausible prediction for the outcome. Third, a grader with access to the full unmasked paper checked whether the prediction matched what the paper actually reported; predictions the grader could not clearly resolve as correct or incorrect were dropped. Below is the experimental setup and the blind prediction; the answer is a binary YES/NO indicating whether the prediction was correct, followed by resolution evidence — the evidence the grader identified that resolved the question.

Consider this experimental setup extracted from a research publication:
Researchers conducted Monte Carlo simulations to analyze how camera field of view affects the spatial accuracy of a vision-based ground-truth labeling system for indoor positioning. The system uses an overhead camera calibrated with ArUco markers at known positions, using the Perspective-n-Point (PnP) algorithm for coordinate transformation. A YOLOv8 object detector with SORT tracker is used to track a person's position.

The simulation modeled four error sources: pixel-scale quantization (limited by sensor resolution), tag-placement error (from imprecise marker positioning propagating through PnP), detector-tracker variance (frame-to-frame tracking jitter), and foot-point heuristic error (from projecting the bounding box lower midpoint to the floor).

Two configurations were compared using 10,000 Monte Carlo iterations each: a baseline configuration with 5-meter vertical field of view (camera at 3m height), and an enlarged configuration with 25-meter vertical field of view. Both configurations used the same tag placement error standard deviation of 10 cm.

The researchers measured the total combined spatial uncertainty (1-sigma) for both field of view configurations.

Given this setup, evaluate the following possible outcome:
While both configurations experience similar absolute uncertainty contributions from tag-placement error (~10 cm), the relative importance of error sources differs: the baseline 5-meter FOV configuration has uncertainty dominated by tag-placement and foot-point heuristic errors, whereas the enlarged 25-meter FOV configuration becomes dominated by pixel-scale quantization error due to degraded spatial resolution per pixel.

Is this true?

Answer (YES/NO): NO